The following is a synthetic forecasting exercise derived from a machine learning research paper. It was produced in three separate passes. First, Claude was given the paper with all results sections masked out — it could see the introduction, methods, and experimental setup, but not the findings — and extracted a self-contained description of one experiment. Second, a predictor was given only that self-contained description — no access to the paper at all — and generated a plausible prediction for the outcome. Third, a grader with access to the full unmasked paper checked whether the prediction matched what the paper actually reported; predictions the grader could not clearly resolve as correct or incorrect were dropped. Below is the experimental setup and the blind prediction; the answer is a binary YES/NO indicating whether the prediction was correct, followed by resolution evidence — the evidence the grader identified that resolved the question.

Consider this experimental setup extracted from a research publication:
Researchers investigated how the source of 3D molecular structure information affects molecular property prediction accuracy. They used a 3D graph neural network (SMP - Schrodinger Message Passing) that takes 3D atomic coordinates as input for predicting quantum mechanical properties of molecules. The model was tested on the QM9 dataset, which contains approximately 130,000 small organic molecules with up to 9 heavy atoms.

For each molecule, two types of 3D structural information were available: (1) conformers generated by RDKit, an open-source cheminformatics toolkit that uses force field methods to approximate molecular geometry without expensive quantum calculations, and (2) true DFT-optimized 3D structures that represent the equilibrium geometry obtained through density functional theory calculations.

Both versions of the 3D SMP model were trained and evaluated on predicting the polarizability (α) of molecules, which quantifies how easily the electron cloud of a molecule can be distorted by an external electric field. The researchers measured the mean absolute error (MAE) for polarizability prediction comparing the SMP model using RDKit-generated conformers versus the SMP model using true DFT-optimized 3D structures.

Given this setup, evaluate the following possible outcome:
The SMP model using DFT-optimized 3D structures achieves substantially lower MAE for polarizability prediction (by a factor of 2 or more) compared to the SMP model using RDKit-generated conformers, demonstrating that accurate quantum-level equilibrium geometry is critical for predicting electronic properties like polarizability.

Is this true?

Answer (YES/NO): NO